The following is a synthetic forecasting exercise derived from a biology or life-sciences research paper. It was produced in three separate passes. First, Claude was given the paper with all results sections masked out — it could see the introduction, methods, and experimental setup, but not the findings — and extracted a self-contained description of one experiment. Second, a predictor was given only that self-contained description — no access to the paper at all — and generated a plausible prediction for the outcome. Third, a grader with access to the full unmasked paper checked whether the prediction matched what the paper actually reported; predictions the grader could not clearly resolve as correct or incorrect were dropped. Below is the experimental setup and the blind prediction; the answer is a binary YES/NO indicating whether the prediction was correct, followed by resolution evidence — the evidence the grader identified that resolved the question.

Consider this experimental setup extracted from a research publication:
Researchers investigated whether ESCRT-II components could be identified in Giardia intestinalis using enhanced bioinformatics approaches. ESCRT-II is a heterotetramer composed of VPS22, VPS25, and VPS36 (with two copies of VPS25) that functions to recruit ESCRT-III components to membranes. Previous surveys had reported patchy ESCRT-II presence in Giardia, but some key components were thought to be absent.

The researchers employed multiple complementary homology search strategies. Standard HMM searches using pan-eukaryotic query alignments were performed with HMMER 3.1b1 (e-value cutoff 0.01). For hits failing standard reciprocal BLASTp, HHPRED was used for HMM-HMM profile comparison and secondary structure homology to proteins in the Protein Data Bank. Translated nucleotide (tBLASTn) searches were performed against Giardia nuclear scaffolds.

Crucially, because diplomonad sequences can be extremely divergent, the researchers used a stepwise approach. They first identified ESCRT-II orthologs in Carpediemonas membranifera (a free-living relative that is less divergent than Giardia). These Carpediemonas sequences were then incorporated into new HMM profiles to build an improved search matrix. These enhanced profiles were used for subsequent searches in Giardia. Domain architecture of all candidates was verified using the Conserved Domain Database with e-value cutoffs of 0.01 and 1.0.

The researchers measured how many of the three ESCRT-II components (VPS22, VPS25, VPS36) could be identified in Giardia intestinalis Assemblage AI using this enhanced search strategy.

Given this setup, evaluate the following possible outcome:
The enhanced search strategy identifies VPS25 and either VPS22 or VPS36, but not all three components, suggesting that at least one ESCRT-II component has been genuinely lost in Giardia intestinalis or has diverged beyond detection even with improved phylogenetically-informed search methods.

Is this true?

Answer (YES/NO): YES